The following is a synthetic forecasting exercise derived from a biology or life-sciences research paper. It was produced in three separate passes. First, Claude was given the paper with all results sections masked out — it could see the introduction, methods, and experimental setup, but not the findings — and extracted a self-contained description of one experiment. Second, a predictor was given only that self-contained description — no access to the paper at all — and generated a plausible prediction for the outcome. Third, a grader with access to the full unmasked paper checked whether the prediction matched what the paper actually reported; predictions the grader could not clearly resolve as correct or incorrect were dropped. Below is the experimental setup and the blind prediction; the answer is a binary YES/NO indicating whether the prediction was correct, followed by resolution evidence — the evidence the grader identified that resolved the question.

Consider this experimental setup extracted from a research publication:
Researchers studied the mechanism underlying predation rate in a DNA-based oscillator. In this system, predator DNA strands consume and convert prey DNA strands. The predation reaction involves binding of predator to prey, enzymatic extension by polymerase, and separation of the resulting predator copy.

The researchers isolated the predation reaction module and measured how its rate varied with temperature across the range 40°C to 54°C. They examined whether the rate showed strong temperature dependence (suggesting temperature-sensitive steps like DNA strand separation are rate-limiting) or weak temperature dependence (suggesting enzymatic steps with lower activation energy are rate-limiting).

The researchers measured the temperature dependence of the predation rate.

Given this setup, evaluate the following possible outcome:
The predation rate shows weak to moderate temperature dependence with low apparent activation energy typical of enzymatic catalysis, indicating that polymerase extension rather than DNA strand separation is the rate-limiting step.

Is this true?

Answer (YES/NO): NO